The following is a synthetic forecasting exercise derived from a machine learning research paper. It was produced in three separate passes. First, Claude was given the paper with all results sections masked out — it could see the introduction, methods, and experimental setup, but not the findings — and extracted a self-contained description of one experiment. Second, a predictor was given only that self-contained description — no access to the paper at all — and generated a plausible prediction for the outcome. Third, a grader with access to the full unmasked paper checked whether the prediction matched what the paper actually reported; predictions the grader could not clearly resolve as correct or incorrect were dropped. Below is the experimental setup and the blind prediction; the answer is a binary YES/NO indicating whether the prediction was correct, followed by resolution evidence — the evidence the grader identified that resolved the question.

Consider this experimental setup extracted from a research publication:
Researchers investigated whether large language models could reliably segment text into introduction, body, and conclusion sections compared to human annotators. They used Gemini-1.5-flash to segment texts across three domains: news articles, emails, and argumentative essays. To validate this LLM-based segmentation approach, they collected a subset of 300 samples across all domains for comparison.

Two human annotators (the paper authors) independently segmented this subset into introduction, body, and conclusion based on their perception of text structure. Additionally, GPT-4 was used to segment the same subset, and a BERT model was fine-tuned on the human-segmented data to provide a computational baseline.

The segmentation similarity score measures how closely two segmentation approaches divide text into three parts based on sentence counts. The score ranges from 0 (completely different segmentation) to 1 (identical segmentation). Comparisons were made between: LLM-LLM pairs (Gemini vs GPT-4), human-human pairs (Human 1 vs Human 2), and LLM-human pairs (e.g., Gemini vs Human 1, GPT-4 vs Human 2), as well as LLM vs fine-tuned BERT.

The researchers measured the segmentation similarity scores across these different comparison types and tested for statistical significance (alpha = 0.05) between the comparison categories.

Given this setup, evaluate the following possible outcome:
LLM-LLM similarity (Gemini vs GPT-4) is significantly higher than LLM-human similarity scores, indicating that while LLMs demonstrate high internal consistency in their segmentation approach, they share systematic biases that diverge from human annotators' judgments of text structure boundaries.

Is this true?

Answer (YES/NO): NO